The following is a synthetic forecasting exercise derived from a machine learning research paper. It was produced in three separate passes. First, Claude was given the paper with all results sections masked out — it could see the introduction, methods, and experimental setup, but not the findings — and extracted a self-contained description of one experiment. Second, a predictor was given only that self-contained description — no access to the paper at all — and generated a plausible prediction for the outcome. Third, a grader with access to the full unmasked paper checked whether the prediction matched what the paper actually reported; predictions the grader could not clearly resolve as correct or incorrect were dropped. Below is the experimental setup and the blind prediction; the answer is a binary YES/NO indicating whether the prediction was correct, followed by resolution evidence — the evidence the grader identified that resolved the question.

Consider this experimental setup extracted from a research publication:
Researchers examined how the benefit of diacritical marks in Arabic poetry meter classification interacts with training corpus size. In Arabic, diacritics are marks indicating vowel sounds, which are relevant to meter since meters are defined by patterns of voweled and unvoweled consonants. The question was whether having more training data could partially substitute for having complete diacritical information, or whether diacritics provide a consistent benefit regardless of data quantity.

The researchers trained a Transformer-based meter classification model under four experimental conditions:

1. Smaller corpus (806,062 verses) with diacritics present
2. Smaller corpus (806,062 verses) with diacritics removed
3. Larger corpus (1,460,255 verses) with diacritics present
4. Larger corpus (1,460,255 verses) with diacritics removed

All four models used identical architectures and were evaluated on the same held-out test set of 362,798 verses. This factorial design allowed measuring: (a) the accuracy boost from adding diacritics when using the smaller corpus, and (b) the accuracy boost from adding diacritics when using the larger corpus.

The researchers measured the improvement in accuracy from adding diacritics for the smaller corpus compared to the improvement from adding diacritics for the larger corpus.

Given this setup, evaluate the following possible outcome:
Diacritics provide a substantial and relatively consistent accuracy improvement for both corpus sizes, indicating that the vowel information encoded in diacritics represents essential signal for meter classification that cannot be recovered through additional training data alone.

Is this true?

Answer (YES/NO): NO